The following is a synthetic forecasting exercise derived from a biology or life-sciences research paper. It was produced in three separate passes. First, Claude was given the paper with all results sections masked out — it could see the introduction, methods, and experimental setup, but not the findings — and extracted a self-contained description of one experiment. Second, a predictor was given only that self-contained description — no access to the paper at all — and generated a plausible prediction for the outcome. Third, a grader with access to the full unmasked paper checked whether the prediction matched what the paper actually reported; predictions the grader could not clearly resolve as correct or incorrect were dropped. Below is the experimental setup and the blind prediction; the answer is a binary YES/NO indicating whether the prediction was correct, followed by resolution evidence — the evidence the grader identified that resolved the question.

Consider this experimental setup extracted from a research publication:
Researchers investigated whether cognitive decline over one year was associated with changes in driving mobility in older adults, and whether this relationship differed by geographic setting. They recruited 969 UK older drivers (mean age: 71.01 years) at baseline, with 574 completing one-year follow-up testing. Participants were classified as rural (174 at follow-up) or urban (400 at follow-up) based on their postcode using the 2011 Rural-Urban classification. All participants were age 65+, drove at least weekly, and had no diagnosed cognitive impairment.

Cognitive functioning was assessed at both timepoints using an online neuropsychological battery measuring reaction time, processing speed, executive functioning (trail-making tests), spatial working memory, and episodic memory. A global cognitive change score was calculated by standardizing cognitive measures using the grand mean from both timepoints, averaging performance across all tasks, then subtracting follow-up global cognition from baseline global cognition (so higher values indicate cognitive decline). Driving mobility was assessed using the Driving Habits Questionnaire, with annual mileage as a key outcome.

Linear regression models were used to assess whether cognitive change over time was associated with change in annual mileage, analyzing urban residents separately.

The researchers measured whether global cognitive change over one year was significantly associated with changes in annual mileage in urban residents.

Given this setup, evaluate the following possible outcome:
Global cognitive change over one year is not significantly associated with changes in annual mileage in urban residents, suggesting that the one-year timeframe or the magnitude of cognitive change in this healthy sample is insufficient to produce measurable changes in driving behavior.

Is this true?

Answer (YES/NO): YES